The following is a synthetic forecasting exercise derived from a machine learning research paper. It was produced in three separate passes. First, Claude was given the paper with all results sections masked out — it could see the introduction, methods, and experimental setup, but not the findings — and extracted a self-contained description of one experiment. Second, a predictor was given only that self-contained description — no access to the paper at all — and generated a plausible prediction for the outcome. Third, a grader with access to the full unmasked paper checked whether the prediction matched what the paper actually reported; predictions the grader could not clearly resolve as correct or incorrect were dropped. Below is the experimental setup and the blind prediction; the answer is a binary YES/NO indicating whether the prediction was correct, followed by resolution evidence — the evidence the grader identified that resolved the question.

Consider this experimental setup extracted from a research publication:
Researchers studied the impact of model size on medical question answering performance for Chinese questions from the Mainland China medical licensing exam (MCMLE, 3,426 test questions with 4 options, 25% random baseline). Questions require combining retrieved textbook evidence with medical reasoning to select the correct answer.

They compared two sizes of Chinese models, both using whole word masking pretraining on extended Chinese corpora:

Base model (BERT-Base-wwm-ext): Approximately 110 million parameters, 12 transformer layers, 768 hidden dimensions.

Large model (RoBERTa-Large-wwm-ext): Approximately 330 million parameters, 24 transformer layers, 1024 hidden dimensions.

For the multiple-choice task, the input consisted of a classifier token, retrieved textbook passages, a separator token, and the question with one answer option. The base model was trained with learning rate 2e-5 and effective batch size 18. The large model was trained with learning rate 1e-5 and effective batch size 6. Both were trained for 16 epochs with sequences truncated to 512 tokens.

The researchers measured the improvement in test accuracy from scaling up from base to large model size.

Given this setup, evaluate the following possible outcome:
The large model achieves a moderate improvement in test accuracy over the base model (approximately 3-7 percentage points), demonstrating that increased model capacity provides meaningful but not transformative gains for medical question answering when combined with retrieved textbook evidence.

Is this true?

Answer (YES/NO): YES